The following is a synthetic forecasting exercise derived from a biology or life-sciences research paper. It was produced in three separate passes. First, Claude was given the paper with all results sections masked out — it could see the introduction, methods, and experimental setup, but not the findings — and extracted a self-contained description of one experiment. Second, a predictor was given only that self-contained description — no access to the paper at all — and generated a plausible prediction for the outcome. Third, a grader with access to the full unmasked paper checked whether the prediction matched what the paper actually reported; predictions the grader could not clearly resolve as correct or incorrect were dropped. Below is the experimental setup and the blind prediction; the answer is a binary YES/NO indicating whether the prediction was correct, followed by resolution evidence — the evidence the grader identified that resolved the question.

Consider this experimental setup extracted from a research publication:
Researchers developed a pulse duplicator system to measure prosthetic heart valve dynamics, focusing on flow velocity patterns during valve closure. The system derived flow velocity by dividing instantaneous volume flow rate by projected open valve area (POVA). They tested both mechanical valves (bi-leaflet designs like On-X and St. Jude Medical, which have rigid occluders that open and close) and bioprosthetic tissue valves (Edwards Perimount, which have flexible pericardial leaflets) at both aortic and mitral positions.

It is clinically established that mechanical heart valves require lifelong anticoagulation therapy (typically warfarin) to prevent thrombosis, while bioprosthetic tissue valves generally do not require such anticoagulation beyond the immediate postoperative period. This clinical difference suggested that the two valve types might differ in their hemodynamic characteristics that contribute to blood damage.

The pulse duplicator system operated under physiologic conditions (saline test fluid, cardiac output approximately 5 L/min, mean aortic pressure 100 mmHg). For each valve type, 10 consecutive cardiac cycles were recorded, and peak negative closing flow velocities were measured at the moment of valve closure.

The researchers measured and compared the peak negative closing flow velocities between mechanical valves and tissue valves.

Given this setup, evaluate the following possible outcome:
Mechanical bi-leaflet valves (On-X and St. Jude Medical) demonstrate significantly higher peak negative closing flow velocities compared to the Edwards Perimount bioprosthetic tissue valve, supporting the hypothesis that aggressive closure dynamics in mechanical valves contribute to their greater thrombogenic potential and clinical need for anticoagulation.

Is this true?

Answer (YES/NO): YES